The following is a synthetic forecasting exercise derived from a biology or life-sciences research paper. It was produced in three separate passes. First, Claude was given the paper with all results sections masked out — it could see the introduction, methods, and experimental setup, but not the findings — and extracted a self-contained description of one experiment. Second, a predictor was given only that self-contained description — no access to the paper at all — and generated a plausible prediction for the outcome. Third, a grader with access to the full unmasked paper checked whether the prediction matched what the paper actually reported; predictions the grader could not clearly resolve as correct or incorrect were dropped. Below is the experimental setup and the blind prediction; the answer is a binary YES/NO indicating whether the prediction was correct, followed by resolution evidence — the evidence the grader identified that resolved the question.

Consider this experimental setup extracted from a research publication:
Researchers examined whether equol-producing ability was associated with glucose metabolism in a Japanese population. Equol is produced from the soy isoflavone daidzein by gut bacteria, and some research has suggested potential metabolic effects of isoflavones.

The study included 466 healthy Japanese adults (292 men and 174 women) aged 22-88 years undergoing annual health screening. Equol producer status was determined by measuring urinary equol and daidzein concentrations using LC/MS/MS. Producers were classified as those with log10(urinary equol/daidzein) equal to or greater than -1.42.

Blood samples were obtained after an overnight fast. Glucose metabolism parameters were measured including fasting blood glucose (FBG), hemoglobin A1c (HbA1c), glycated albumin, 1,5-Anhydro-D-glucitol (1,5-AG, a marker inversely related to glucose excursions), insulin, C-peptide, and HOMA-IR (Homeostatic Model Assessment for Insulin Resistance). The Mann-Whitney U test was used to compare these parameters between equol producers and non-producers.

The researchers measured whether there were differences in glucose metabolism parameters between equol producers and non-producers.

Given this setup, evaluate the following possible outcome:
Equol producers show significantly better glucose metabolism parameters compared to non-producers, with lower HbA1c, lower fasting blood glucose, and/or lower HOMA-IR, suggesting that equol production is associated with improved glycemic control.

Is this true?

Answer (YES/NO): NO